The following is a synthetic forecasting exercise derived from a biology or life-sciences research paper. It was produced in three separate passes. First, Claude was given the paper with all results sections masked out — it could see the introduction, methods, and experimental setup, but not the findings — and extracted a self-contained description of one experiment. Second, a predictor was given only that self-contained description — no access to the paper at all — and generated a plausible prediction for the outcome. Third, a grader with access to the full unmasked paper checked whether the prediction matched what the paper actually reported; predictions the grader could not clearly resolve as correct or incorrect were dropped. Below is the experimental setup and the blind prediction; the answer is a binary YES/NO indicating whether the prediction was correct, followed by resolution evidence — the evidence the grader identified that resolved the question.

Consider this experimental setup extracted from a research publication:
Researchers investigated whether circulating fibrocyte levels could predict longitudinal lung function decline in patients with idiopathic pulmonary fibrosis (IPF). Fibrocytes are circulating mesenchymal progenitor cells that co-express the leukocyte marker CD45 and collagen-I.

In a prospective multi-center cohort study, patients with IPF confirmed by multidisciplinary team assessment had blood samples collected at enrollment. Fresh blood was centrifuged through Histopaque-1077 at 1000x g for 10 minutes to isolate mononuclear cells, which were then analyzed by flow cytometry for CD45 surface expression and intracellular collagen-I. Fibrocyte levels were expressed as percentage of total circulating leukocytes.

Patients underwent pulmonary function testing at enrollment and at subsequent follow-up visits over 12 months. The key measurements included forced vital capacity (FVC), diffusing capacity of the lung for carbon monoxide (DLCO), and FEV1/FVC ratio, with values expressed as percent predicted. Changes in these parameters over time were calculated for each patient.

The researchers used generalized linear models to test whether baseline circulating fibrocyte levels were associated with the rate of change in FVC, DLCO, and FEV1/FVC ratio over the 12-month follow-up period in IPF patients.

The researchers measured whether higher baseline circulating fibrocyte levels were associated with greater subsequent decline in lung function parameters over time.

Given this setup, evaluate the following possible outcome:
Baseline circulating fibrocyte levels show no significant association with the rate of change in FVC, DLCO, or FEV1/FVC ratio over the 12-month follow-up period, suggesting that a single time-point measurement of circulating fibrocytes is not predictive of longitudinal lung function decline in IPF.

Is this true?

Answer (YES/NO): YES